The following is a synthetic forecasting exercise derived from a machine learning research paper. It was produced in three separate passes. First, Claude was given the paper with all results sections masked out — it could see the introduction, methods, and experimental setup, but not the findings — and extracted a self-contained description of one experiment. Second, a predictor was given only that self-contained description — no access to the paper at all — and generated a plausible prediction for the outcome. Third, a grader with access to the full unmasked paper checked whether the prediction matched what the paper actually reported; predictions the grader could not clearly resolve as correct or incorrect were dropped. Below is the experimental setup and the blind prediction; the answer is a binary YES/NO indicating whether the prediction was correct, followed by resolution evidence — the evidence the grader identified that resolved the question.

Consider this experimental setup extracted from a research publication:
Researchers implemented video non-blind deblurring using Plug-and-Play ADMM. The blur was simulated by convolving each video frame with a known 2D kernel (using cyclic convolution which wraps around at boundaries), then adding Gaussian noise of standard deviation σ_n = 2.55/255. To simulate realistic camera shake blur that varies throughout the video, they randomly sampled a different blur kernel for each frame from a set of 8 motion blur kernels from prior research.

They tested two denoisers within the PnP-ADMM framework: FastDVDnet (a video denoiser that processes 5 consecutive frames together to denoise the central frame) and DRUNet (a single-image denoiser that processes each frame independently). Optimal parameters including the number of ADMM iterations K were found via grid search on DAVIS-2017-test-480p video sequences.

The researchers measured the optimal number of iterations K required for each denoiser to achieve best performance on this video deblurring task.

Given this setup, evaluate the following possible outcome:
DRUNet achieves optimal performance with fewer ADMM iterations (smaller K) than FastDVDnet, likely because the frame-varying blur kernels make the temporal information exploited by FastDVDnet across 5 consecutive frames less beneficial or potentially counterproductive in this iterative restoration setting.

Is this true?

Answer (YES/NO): YES